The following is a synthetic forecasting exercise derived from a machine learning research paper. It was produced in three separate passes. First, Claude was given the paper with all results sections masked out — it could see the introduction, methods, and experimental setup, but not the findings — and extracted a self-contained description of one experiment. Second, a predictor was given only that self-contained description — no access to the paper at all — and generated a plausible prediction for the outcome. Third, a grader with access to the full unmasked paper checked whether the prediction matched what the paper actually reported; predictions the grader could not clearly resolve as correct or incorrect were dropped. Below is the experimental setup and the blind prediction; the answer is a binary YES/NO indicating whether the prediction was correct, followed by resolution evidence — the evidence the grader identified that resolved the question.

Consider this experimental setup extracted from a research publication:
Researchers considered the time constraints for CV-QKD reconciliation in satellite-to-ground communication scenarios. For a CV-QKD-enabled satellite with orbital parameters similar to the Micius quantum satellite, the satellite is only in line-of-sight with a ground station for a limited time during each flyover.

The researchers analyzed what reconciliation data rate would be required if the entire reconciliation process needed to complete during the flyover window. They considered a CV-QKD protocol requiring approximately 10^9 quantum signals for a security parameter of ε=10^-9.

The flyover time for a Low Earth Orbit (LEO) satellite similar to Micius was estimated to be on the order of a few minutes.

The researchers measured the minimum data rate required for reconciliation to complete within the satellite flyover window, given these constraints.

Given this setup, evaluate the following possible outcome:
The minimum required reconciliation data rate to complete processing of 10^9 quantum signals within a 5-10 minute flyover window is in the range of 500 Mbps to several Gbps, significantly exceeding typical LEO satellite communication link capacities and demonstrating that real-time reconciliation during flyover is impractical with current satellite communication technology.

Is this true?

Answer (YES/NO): NO